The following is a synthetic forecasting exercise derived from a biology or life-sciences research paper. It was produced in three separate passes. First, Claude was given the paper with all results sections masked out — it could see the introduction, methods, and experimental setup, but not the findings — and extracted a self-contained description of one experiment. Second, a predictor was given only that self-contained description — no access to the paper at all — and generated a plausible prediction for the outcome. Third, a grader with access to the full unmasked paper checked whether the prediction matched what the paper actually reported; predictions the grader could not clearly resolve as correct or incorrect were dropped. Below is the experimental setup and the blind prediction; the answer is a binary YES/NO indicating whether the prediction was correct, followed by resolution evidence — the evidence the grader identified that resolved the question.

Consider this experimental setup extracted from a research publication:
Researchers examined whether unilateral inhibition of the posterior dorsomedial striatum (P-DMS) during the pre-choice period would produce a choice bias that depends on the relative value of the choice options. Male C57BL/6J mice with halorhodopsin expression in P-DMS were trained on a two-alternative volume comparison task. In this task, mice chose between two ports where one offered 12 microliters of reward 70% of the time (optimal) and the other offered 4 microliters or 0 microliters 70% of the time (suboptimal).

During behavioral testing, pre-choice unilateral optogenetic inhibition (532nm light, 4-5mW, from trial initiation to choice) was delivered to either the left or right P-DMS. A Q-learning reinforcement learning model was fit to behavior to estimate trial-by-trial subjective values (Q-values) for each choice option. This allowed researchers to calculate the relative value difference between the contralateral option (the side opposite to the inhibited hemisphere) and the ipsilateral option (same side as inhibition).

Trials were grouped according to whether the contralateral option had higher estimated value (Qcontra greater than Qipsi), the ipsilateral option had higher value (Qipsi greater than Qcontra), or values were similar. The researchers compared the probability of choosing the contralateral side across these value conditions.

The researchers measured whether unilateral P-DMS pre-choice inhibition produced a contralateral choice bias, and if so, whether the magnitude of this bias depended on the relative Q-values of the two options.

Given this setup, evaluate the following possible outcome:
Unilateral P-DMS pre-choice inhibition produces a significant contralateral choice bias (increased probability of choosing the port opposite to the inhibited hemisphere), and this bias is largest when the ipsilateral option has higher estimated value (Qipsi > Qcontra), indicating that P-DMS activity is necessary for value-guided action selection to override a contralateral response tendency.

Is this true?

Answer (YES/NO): NO